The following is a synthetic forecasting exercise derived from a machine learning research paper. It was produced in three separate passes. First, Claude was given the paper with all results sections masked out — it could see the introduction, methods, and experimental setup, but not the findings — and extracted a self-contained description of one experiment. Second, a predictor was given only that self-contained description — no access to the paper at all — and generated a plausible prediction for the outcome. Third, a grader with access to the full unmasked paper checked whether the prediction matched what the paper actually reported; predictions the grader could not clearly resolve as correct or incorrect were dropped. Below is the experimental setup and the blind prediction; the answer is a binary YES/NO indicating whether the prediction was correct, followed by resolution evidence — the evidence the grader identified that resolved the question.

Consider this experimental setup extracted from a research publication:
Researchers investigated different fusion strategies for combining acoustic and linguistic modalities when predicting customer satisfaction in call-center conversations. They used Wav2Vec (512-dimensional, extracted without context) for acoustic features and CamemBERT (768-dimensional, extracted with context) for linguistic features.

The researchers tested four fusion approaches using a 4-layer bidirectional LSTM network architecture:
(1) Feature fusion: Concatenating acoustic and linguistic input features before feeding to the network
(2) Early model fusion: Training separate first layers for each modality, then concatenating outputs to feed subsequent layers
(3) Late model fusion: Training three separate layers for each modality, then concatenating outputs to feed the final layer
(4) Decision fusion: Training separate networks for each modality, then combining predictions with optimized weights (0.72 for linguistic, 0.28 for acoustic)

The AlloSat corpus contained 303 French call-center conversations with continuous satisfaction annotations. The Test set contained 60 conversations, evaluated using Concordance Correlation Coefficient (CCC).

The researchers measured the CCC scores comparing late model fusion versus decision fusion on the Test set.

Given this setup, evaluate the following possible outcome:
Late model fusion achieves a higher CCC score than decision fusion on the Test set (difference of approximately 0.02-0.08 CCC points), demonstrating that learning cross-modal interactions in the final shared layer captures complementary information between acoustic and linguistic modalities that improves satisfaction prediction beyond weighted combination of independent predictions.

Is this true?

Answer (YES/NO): NO